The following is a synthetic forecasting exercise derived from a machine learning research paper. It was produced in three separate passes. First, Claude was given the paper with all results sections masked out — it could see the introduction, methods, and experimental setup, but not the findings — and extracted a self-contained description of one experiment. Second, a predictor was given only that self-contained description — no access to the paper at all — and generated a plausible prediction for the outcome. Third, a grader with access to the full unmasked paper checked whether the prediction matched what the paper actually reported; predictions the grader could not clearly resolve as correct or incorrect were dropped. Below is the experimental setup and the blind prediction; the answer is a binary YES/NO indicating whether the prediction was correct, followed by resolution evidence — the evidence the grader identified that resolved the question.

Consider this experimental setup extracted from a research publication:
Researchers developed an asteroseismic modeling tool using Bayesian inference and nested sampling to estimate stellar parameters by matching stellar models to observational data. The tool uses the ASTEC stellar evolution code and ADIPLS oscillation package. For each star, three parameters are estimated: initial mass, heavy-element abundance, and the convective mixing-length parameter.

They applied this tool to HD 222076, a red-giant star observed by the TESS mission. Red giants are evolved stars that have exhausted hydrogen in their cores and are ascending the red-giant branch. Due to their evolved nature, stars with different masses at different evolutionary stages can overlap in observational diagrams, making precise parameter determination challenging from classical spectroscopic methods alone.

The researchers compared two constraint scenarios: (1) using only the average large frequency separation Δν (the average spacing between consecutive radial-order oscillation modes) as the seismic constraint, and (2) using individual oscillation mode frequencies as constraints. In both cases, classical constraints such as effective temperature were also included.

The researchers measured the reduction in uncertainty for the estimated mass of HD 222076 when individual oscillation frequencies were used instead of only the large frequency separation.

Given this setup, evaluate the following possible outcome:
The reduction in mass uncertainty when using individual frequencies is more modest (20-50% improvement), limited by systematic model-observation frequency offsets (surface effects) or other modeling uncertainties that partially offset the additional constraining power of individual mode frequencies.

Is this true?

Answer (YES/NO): YES